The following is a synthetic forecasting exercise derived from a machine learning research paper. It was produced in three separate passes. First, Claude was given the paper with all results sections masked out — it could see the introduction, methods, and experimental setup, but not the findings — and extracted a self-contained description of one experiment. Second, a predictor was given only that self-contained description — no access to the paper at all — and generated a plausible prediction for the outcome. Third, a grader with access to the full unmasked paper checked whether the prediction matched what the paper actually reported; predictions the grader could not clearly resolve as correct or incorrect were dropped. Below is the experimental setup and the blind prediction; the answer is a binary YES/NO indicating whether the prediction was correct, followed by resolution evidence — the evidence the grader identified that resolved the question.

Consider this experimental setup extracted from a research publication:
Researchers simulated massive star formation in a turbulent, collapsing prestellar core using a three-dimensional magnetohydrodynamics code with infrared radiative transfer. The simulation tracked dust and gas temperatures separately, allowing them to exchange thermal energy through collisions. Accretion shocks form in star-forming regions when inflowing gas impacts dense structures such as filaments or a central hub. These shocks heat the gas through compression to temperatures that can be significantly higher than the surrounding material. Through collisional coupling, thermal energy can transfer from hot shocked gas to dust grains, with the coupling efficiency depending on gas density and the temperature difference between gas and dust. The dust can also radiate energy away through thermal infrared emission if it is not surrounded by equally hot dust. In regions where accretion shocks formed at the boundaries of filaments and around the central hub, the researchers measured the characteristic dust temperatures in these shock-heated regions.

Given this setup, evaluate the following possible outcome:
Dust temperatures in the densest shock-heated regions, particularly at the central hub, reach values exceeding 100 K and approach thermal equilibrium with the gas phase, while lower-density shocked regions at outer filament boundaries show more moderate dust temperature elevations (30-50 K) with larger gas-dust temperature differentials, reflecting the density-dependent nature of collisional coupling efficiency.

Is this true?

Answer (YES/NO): NO